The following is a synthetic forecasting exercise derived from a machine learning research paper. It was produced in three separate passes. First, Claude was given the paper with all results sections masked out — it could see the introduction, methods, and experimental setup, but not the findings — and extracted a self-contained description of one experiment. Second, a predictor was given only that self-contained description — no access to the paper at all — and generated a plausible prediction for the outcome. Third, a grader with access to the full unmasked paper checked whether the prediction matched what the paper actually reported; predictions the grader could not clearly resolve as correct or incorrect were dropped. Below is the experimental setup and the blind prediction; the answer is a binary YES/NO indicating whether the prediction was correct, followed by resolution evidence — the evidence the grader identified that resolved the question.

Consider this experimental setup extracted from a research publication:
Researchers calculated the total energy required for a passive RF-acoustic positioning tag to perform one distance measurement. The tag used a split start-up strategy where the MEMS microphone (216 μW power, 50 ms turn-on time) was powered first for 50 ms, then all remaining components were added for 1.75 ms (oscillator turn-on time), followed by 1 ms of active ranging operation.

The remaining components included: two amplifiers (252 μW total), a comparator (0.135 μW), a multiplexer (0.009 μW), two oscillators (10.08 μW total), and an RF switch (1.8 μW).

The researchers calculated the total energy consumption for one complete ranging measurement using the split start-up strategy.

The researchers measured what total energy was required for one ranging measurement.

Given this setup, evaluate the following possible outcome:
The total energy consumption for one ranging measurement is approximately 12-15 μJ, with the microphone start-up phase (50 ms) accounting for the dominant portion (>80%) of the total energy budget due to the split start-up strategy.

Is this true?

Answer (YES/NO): NO